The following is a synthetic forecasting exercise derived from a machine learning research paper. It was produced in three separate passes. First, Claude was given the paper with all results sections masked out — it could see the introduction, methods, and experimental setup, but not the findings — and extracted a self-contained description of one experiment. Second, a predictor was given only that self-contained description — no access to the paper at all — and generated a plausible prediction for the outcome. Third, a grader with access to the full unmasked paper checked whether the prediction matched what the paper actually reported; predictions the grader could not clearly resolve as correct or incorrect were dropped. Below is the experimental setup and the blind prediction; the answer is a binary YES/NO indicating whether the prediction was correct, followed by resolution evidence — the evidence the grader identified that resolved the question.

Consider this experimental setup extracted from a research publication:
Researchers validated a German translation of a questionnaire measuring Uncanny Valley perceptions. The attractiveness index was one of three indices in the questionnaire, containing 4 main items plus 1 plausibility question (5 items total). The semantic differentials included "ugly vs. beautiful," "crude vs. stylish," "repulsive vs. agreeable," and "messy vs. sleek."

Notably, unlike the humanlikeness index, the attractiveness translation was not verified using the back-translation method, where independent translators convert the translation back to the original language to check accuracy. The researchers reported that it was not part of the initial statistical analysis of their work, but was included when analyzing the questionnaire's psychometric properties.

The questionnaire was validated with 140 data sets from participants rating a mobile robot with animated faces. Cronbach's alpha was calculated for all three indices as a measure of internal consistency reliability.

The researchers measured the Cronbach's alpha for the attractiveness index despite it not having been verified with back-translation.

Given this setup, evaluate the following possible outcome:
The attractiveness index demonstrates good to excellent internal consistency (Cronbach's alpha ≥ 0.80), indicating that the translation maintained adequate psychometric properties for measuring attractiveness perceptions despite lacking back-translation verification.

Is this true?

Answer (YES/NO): YES